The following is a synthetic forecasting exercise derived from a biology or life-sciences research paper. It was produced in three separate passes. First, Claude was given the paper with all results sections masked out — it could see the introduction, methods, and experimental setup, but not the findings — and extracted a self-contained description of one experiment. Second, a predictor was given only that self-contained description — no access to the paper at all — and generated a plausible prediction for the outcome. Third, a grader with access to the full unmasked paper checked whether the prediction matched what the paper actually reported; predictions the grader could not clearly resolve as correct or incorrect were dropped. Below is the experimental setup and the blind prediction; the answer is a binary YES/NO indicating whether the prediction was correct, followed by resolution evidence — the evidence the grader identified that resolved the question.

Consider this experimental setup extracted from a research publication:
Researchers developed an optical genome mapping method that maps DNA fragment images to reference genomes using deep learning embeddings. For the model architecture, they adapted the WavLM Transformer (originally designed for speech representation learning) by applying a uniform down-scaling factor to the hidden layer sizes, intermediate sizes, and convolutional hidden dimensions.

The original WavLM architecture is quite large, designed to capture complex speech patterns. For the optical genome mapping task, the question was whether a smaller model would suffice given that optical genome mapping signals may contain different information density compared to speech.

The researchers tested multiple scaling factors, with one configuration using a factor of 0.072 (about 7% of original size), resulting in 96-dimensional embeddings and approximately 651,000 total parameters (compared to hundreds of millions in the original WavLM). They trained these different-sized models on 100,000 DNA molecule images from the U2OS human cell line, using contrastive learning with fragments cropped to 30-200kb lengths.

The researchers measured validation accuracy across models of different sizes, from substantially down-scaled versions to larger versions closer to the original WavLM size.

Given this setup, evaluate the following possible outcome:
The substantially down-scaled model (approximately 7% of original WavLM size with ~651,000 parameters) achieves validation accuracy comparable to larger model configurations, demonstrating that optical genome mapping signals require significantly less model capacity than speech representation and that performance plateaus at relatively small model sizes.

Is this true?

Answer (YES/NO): YES